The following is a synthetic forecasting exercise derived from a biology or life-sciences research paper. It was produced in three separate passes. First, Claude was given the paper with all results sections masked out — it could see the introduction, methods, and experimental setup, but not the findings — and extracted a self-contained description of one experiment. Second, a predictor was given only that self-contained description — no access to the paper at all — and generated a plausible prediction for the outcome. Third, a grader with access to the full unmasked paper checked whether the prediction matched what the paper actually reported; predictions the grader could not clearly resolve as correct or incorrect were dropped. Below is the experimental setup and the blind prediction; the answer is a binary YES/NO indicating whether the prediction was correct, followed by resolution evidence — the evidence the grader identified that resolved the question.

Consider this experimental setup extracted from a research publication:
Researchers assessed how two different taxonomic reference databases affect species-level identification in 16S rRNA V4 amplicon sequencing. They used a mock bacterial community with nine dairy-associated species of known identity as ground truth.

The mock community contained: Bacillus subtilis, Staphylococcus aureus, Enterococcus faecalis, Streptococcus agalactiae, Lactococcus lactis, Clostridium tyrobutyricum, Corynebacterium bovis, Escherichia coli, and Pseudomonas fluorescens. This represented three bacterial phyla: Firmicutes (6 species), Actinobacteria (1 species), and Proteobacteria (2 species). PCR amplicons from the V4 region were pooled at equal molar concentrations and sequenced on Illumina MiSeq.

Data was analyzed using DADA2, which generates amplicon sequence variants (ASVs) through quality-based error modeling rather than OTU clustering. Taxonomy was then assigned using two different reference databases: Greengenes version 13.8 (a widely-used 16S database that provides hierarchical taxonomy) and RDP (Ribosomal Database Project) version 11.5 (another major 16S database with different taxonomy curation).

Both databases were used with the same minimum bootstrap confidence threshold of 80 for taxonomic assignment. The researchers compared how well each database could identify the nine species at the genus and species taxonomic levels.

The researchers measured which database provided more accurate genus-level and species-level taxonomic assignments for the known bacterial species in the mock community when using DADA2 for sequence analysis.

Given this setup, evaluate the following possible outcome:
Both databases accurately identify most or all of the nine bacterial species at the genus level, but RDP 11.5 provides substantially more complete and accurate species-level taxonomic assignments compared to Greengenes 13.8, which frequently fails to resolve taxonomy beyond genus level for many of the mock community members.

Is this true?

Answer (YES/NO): NO